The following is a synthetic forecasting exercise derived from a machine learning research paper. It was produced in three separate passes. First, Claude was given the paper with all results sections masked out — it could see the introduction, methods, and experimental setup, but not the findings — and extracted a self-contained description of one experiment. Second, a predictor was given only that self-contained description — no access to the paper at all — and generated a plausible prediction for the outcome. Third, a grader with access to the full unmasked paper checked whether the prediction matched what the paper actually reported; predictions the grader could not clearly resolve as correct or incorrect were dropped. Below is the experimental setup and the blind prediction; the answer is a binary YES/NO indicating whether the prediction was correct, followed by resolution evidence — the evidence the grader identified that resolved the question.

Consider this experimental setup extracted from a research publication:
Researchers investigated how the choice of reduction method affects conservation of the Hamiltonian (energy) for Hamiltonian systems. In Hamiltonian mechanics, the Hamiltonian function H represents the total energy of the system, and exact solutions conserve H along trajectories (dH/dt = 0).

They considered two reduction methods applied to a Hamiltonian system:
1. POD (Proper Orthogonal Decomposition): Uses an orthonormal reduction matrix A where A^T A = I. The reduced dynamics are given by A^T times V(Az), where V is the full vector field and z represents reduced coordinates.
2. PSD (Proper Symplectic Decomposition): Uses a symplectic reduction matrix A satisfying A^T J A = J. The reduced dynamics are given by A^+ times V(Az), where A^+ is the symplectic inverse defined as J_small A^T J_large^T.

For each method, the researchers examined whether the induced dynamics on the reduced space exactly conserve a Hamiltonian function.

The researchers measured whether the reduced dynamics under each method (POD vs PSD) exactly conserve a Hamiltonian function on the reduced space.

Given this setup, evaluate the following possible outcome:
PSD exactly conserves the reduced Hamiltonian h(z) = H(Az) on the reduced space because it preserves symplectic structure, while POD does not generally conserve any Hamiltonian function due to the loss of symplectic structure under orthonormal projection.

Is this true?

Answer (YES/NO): NO